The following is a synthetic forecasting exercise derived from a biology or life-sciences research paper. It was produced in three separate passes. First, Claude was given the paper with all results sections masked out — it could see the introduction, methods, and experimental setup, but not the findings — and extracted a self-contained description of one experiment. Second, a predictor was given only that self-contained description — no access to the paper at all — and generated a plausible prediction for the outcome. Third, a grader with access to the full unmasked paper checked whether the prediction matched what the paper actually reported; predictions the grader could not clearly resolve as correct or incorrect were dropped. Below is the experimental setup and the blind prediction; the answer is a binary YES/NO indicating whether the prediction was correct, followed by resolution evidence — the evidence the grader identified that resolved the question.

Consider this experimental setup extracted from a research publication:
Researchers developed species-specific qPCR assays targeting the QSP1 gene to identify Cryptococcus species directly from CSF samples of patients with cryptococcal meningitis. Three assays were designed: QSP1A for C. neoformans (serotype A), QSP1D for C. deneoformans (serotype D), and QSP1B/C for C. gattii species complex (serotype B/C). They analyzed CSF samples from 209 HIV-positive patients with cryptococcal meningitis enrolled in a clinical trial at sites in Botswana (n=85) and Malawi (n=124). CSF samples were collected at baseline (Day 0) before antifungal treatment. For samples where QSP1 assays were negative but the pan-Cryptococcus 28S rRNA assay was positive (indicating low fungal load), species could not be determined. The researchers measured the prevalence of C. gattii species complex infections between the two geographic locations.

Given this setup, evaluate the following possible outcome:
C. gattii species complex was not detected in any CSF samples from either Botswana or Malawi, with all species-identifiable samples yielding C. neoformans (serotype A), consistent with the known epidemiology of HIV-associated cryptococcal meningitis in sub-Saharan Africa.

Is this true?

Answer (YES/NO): NO